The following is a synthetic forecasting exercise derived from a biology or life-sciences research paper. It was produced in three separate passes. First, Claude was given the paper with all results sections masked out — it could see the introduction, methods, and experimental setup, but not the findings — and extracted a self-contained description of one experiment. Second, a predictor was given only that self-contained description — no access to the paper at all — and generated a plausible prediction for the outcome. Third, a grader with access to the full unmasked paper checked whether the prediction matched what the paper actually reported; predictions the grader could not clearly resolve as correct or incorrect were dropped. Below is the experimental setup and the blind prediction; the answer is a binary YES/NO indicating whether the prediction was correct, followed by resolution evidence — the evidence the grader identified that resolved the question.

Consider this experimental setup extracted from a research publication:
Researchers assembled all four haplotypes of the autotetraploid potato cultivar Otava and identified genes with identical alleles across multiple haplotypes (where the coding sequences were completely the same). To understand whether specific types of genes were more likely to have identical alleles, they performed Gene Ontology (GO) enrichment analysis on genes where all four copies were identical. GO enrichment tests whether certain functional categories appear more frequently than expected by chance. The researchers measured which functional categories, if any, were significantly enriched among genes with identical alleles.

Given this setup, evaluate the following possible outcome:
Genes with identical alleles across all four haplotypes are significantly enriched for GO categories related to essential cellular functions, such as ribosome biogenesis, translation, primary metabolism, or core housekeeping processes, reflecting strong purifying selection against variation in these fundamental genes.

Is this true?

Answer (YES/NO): NO